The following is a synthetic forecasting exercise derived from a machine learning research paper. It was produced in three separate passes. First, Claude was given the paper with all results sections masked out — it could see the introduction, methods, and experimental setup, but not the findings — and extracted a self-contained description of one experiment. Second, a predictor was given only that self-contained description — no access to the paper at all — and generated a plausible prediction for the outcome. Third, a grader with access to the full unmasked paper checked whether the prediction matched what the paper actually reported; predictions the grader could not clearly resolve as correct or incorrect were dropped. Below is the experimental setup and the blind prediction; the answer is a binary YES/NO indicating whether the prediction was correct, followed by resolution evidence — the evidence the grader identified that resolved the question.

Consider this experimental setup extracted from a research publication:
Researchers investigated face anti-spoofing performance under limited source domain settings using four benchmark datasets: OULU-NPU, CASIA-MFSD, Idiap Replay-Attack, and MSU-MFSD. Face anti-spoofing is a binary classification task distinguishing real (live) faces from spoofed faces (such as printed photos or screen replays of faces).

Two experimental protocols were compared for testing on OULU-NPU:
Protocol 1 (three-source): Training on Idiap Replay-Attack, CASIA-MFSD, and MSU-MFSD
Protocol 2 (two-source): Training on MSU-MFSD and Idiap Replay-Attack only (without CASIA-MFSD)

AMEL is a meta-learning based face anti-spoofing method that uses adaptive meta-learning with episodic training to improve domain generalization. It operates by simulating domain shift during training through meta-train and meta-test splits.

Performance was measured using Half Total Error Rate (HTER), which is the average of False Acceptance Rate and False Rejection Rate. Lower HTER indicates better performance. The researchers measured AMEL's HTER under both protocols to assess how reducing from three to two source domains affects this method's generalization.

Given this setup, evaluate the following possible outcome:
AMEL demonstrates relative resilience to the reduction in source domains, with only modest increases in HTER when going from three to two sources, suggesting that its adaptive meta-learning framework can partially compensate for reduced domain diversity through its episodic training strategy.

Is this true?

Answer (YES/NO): NO